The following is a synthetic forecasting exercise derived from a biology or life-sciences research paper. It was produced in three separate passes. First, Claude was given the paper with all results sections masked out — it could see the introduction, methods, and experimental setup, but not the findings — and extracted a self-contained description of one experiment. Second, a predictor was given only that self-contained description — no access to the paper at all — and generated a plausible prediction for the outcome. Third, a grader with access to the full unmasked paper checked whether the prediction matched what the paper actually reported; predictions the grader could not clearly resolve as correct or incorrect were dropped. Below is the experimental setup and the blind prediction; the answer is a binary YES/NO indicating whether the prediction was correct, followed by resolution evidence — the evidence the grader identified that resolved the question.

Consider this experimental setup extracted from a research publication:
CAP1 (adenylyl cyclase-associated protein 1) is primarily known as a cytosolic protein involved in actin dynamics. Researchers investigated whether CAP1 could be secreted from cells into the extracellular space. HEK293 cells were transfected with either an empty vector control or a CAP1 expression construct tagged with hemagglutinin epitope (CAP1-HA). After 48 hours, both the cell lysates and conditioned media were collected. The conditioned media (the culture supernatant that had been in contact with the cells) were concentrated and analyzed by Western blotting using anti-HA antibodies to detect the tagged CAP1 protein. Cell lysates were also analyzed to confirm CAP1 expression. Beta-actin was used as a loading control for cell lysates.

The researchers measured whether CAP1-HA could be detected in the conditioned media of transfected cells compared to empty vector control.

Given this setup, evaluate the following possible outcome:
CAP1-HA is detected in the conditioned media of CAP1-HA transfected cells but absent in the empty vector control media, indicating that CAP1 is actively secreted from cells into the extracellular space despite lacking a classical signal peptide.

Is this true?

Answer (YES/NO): YES